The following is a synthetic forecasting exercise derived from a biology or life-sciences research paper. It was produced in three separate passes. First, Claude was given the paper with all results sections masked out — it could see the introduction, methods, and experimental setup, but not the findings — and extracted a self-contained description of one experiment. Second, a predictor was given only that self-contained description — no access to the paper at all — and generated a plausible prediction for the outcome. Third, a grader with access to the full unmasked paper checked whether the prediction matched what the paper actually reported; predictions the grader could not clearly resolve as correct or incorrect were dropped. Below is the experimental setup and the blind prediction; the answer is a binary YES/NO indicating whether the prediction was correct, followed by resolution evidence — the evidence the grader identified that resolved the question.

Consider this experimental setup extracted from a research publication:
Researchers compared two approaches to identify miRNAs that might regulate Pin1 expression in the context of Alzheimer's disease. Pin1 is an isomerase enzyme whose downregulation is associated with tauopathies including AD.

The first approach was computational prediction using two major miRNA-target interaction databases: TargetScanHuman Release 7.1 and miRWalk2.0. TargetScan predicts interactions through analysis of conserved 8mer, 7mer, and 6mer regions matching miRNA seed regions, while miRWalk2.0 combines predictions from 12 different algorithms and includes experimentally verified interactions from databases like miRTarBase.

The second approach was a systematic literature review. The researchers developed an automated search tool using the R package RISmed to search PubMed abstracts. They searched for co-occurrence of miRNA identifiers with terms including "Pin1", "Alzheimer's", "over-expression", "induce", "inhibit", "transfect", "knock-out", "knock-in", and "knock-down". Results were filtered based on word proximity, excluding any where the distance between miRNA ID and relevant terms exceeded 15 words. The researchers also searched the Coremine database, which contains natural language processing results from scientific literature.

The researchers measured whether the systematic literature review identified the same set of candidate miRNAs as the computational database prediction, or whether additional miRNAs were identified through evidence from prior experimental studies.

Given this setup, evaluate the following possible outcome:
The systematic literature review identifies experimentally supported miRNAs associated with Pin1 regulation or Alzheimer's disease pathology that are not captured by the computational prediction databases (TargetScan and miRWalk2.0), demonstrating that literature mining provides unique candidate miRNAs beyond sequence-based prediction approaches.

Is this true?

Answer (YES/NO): YES